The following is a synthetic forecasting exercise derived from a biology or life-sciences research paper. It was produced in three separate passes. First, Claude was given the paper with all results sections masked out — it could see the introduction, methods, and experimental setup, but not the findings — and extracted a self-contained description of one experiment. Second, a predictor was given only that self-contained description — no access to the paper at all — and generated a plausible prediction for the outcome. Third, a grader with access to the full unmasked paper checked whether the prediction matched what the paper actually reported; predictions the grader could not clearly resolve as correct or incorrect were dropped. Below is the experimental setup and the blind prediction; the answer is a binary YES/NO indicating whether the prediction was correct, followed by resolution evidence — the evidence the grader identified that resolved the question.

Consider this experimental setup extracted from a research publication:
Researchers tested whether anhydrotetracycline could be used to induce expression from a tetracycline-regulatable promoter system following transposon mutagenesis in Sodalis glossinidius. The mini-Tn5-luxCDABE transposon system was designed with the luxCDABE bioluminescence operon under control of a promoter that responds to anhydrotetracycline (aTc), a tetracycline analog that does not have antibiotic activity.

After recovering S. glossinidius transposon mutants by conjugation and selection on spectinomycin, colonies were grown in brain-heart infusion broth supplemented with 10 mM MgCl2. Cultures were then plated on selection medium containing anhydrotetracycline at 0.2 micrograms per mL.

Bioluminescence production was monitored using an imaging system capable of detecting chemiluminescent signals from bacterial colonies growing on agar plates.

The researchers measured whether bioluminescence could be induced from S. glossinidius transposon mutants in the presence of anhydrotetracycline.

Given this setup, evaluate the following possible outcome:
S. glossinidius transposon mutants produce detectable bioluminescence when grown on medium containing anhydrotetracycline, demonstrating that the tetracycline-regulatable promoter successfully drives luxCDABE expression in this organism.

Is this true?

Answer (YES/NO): YES